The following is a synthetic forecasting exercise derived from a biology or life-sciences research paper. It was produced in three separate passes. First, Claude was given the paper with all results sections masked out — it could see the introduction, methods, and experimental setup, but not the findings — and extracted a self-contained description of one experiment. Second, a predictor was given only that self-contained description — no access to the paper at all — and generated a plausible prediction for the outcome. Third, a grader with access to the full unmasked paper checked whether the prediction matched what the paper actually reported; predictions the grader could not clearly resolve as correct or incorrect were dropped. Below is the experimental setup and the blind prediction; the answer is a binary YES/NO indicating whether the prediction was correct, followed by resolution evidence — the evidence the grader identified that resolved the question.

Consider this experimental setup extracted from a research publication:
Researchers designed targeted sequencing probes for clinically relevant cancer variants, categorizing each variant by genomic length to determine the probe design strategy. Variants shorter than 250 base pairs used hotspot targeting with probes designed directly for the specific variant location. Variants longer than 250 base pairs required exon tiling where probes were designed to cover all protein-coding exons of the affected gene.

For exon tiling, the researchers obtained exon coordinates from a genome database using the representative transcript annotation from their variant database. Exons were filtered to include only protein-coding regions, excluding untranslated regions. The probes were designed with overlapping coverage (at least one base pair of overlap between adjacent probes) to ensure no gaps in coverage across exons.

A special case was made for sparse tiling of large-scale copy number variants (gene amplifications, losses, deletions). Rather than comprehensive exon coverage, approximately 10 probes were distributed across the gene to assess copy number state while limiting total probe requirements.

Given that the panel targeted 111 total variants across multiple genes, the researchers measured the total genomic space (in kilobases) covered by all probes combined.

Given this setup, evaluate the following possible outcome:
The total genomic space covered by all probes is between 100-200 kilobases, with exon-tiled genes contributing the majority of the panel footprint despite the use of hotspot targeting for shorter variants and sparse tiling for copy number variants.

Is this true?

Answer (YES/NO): NO